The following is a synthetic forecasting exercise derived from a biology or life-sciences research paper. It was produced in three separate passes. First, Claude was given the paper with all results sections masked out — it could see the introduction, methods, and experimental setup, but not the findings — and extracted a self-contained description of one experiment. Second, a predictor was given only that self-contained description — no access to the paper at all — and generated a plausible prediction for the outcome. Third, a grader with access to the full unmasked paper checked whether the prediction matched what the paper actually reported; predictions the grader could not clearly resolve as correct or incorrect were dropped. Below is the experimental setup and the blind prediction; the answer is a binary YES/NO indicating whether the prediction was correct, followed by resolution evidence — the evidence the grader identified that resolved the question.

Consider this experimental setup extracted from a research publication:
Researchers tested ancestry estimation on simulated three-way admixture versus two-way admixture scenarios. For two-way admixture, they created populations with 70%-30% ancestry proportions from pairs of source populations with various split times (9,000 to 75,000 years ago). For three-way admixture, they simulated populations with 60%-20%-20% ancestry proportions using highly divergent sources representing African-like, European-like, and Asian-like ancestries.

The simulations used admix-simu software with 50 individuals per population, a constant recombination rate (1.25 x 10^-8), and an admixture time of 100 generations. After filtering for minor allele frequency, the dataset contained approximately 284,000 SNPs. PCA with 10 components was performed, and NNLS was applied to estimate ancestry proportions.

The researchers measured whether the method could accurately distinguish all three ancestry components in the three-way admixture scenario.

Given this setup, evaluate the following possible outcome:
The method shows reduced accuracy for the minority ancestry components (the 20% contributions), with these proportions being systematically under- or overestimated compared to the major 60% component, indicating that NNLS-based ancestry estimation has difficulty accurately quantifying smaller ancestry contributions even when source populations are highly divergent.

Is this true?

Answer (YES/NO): NO